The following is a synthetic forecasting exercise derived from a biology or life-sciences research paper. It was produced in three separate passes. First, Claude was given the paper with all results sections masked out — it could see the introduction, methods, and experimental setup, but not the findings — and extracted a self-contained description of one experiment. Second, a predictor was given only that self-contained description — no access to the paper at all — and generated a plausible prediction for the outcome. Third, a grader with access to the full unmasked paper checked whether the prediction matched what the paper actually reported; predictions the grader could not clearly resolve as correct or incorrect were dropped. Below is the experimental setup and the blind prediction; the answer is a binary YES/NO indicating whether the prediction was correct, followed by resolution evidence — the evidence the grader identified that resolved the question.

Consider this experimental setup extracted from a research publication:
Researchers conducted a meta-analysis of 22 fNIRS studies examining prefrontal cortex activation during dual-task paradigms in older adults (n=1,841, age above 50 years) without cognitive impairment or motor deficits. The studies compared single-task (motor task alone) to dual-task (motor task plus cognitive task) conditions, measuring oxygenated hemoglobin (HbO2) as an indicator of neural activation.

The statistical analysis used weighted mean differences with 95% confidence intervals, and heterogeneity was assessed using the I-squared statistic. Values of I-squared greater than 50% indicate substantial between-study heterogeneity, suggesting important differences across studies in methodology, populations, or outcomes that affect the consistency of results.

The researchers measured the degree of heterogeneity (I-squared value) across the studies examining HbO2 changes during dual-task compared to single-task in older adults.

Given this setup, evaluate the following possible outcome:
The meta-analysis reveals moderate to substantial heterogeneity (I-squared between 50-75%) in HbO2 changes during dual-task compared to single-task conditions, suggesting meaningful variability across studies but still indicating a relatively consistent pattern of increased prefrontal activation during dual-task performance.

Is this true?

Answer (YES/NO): NO